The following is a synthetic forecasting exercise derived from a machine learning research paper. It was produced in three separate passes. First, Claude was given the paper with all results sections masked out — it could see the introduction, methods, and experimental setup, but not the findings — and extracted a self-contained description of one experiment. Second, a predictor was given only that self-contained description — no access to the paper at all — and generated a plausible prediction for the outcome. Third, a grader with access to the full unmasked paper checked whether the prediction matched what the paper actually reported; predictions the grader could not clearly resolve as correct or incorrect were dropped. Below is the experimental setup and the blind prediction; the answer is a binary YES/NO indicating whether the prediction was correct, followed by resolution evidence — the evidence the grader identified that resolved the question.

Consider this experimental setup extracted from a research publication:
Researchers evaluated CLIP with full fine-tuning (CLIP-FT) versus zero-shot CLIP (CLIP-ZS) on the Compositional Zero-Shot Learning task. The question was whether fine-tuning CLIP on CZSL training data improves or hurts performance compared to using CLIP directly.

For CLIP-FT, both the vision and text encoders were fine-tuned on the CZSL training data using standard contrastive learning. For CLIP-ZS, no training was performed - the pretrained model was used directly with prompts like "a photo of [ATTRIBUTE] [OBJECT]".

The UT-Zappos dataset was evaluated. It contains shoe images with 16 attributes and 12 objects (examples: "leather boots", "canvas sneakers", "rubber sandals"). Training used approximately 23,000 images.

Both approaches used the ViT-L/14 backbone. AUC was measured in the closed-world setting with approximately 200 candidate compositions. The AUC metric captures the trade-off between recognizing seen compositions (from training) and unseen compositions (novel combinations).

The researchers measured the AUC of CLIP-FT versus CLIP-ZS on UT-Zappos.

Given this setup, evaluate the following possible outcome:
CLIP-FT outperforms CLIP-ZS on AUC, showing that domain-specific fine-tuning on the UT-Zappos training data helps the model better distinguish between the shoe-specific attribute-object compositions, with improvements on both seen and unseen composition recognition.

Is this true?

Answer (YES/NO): NO